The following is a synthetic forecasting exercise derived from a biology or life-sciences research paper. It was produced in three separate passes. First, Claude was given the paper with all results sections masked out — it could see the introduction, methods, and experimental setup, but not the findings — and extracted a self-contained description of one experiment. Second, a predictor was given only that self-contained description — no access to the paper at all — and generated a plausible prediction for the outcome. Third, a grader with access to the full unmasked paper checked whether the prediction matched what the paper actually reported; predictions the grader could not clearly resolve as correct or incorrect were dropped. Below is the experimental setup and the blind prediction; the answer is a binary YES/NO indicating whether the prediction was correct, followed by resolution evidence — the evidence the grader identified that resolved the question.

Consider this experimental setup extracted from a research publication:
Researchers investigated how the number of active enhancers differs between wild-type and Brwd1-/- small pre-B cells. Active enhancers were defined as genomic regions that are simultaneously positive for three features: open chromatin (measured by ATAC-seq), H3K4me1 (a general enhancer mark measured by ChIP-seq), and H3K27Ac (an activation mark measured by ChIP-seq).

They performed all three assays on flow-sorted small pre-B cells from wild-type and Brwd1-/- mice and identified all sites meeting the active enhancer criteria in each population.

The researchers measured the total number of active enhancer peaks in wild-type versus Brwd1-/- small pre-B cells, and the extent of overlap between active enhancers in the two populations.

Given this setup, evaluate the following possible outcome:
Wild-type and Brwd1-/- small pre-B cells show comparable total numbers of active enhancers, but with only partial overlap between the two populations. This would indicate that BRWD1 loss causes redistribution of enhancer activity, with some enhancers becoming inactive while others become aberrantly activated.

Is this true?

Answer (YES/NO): NO